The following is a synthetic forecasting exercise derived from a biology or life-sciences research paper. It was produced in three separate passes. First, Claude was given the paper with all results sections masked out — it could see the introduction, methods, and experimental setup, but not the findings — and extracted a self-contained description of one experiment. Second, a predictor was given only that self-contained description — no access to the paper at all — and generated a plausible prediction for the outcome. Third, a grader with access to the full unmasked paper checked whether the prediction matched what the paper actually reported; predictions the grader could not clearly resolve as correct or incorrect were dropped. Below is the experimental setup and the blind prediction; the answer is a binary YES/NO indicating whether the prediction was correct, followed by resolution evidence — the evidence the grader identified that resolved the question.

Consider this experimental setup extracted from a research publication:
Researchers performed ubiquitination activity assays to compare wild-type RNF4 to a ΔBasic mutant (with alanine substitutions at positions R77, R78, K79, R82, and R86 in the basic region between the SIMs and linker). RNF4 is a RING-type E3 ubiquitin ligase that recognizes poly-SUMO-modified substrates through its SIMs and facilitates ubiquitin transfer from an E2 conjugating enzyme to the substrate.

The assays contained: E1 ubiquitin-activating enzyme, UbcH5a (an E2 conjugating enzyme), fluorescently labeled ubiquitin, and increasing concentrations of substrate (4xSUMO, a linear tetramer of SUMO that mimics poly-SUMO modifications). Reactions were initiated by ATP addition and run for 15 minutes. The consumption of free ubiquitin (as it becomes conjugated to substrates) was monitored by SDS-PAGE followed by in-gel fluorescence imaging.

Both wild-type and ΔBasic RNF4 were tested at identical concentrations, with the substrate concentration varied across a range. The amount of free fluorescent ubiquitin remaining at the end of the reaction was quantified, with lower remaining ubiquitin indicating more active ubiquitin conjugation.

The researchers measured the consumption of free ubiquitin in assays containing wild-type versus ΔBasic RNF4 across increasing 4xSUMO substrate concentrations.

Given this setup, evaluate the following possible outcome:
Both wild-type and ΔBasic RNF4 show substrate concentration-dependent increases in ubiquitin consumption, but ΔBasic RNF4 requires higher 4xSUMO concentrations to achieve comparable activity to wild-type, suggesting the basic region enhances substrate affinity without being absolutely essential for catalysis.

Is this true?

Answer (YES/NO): NO